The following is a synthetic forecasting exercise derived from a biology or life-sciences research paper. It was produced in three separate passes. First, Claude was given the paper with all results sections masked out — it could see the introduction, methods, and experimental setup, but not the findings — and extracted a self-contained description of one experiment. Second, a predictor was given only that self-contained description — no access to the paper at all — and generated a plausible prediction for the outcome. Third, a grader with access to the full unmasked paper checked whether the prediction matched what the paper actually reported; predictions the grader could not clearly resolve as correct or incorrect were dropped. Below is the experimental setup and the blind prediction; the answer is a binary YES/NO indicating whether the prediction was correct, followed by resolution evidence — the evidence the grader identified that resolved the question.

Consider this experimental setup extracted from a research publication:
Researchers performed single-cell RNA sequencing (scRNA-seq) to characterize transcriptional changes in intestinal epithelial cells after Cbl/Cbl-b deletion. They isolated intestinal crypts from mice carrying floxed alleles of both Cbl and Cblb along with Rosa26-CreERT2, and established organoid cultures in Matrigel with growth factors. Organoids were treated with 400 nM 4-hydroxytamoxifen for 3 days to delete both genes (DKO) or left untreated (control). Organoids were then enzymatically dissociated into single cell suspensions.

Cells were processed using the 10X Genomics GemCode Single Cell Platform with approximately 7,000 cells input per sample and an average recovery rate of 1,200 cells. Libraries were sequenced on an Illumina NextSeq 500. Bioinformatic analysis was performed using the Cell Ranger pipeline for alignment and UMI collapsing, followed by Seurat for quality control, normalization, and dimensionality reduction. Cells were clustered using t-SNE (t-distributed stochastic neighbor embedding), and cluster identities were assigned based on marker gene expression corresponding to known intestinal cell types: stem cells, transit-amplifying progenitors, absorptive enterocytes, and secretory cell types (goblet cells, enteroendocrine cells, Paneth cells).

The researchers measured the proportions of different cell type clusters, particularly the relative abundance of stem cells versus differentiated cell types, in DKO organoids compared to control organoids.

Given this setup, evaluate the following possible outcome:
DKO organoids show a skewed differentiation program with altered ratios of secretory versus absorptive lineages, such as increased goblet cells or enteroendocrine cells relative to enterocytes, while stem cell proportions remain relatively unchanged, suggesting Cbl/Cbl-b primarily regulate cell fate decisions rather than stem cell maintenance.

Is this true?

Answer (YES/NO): NO